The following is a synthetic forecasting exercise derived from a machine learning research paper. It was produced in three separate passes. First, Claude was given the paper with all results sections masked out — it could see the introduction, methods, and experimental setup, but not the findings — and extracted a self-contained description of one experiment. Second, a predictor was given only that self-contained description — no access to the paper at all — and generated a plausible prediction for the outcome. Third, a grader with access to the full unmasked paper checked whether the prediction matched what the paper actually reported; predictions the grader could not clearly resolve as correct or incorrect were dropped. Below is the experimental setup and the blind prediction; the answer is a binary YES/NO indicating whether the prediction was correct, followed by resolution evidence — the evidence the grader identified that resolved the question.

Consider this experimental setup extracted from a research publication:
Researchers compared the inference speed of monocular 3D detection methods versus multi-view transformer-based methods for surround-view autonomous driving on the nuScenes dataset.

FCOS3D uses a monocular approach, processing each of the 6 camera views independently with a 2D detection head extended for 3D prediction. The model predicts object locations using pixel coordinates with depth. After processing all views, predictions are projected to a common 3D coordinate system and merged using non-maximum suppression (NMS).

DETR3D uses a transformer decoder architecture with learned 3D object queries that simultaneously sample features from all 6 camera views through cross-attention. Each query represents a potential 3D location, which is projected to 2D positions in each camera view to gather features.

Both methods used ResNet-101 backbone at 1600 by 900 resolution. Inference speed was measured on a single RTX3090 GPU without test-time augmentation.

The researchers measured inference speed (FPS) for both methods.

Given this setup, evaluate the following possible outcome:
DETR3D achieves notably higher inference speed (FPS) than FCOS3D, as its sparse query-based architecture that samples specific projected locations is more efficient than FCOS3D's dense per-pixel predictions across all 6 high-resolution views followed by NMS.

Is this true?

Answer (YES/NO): YES